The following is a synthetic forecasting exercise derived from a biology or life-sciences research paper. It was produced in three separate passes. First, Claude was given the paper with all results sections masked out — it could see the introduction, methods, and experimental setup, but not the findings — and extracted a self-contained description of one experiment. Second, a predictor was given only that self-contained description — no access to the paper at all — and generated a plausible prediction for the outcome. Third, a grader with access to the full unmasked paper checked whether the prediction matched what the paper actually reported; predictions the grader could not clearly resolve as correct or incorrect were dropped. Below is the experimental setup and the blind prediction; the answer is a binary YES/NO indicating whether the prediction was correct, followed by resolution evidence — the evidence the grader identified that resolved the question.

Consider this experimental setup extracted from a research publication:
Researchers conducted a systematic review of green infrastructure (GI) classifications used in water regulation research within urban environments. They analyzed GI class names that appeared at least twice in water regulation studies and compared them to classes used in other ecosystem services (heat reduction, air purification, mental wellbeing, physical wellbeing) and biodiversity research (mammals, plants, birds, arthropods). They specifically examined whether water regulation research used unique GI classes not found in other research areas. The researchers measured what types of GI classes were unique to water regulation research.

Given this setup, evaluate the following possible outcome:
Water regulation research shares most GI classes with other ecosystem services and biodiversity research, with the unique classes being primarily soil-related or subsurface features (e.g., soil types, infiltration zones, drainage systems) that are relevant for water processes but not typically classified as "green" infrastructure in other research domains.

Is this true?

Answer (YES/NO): NO